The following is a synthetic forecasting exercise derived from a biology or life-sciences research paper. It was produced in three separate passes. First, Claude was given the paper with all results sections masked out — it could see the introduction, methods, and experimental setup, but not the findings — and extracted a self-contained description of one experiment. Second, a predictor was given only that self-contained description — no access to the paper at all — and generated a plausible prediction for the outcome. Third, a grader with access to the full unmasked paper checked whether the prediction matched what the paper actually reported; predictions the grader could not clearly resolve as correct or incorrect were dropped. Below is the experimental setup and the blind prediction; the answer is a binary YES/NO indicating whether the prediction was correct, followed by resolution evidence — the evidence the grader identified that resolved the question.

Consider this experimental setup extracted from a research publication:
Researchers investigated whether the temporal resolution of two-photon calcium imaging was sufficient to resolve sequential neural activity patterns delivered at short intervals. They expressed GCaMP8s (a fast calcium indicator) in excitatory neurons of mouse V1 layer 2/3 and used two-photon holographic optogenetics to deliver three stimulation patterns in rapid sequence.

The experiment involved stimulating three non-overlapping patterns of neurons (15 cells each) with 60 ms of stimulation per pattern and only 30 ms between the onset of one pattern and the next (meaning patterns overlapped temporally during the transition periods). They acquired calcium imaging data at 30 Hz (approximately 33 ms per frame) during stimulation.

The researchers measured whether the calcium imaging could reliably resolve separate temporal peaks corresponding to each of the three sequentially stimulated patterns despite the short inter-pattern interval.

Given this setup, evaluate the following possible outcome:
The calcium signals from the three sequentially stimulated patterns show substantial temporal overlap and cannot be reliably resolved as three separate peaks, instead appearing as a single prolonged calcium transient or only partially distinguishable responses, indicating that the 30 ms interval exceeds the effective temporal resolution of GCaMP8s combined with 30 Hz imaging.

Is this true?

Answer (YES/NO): NO